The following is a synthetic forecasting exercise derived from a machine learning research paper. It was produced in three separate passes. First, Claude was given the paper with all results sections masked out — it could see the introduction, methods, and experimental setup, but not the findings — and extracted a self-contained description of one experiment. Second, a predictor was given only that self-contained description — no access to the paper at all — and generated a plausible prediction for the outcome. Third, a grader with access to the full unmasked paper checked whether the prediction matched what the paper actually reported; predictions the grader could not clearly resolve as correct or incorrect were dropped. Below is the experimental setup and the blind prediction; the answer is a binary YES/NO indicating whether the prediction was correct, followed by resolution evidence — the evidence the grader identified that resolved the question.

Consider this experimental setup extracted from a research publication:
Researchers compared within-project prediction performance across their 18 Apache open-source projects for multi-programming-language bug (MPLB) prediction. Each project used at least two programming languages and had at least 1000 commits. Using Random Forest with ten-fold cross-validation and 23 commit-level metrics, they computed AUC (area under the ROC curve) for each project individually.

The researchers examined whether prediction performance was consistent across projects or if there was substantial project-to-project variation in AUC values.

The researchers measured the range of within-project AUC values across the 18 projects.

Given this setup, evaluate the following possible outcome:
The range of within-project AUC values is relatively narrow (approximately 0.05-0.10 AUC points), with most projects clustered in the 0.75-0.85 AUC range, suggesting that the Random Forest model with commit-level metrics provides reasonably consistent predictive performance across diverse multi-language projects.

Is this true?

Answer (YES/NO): NO